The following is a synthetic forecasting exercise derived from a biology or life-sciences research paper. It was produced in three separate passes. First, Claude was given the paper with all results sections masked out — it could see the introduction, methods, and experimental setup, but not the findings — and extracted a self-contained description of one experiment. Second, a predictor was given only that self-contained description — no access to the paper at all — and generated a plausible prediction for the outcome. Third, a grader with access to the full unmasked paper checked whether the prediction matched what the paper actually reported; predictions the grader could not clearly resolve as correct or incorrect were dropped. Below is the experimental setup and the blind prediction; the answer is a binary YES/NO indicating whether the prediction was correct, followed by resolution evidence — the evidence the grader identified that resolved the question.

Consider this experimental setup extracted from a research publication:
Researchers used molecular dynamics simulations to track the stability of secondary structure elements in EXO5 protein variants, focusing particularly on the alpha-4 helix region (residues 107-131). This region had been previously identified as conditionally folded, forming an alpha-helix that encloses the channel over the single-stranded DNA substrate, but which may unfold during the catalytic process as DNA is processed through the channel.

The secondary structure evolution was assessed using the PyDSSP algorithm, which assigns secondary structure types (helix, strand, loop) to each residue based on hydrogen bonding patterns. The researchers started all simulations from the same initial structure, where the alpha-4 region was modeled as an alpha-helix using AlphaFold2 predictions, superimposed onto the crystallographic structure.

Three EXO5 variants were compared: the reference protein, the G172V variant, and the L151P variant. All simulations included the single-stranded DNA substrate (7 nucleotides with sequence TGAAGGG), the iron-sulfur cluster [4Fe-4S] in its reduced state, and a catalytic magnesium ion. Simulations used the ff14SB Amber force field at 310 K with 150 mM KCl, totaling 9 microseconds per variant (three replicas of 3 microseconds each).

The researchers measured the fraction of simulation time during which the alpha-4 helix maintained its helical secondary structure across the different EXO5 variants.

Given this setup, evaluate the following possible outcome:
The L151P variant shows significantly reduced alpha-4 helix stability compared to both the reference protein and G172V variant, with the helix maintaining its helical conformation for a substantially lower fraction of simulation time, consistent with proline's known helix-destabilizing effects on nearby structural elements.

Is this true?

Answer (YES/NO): YES